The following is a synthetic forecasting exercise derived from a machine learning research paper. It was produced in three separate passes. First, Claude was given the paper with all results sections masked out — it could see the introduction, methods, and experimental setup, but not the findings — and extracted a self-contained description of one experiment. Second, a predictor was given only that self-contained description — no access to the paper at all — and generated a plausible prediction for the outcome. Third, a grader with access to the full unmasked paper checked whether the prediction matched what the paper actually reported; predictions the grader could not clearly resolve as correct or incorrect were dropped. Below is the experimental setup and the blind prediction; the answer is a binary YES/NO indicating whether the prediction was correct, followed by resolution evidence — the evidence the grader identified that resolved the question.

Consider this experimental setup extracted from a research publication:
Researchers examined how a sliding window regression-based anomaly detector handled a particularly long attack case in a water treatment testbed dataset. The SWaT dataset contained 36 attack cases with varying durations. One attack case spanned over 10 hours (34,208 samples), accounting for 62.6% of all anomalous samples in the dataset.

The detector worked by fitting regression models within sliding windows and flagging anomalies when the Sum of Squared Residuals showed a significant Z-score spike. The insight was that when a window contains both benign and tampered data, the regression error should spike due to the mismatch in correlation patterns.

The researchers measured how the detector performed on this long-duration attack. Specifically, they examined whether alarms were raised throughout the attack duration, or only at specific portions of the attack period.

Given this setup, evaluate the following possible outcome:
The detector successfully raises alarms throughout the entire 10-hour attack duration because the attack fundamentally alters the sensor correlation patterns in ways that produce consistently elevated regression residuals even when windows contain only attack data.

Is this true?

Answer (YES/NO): NO